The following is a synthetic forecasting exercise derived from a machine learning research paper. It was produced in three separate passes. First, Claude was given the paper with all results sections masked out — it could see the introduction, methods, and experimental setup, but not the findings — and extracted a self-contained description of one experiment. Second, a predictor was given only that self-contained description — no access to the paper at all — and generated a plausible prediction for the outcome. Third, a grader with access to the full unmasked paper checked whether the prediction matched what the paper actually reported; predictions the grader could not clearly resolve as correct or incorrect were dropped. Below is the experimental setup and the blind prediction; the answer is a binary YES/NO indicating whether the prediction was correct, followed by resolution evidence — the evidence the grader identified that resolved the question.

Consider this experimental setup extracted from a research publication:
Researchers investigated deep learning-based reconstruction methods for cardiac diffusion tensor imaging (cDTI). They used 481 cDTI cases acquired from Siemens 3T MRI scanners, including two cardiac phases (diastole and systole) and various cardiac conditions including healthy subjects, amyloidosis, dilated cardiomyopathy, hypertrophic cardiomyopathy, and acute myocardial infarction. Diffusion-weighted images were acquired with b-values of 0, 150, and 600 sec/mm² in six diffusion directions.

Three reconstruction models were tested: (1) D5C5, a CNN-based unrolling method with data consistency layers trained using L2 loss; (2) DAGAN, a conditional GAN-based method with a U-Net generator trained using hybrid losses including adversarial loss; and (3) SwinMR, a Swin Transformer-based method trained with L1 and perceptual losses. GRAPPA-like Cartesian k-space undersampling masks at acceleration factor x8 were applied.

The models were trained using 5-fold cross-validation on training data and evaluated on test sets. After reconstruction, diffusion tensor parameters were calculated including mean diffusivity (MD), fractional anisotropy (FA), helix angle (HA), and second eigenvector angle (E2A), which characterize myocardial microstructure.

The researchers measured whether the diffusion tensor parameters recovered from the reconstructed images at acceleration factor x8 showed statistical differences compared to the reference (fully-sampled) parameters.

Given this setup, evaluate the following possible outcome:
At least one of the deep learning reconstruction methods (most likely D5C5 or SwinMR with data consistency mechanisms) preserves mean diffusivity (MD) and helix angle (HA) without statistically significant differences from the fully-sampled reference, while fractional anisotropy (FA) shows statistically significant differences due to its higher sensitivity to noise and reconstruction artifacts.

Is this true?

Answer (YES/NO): NO